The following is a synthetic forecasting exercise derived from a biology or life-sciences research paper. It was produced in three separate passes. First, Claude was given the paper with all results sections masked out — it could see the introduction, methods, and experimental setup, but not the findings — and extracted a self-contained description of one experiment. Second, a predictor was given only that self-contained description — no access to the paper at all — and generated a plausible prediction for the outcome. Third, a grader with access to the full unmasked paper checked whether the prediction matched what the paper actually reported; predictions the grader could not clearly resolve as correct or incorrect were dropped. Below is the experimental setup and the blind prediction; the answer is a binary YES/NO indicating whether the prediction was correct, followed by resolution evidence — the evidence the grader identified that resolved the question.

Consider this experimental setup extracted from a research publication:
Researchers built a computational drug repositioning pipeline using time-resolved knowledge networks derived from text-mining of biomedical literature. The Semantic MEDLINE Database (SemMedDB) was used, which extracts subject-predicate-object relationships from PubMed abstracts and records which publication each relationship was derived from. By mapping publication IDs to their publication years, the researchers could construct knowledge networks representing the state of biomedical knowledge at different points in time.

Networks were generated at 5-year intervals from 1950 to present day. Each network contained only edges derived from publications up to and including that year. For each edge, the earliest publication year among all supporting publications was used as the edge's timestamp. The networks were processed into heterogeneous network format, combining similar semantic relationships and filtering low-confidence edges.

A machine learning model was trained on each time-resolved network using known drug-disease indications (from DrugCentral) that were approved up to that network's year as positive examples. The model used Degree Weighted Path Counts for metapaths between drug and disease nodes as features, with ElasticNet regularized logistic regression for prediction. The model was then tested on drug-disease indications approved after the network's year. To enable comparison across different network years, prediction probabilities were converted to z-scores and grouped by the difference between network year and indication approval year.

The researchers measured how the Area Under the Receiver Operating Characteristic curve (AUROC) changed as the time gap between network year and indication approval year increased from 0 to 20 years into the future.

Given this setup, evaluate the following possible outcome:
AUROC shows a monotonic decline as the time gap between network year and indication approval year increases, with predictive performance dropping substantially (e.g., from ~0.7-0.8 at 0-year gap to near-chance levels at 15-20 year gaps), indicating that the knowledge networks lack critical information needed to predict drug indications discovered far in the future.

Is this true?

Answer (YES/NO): NO